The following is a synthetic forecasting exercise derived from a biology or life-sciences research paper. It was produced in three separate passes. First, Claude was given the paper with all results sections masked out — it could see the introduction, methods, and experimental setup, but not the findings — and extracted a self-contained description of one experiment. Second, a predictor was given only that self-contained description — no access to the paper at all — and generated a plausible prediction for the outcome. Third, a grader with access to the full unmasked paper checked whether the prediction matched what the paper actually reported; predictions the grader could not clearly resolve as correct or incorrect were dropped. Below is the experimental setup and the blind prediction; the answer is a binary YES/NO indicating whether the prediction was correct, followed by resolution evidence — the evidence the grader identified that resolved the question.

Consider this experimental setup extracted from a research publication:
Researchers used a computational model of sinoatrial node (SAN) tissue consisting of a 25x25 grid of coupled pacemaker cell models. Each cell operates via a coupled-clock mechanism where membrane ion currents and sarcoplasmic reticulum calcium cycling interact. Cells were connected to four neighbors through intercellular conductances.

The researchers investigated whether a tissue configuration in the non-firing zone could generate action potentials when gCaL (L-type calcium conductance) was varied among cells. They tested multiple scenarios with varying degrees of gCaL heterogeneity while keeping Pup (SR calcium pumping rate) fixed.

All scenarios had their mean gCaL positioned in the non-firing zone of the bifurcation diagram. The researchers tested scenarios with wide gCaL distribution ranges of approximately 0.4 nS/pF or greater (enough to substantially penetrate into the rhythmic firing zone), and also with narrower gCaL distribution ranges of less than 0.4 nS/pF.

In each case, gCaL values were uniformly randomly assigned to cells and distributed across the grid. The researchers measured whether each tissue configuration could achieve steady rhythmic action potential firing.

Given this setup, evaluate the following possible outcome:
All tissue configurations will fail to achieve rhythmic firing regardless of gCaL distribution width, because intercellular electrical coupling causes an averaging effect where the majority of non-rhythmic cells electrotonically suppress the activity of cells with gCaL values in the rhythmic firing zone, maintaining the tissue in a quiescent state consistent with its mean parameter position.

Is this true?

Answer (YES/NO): NO